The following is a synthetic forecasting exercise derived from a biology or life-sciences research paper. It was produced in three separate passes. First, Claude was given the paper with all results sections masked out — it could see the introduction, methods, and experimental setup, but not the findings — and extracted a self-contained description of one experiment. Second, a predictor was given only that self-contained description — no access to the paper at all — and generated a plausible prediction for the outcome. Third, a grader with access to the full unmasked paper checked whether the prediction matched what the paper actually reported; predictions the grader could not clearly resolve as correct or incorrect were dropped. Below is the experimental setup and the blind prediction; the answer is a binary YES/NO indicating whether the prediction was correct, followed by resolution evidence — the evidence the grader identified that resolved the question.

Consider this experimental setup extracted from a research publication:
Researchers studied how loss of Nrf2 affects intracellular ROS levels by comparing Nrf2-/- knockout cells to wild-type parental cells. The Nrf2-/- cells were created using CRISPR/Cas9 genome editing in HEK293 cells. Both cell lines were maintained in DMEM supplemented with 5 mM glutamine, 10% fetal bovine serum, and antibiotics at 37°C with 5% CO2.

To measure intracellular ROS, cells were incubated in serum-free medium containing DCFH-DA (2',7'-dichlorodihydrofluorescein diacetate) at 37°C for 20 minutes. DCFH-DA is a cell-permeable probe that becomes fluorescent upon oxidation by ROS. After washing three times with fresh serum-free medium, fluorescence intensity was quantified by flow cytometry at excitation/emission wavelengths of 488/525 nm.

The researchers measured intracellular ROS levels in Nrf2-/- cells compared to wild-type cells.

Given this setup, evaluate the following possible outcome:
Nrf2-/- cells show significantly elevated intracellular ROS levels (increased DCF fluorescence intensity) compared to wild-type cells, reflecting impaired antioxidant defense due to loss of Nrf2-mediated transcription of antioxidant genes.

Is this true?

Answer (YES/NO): YES